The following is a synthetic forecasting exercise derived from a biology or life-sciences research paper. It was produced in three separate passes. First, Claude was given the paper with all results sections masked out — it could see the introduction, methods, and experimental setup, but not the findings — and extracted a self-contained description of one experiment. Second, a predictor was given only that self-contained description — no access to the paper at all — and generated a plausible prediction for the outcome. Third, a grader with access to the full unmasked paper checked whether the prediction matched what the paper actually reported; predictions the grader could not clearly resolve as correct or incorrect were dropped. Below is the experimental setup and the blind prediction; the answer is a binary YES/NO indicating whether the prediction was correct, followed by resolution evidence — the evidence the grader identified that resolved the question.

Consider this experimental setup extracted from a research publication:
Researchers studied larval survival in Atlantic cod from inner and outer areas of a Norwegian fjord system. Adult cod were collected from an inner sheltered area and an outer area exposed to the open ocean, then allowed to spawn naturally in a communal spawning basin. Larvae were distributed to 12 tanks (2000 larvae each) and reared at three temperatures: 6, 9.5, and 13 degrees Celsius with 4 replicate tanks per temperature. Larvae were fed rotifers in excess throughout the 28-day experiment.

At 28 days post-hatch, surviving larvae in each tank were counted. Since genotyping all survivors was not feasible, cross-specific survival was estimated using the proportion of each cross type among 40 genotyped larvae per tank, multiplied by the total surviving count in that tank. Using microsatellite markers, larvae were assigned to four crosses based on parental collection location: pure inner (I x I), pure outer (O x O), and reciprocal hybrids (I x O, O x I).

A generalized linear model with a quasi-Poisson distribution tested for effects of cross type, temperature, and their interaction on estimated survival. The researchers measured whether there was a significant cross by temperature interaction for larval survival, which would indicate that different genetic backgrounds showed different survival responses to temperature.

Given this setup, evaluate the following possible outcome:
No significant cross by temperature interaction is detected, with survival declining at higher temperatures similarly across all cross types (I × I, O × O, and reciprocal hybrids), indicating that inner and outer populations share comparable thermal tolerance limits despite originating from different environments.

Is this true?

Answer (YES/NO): NO